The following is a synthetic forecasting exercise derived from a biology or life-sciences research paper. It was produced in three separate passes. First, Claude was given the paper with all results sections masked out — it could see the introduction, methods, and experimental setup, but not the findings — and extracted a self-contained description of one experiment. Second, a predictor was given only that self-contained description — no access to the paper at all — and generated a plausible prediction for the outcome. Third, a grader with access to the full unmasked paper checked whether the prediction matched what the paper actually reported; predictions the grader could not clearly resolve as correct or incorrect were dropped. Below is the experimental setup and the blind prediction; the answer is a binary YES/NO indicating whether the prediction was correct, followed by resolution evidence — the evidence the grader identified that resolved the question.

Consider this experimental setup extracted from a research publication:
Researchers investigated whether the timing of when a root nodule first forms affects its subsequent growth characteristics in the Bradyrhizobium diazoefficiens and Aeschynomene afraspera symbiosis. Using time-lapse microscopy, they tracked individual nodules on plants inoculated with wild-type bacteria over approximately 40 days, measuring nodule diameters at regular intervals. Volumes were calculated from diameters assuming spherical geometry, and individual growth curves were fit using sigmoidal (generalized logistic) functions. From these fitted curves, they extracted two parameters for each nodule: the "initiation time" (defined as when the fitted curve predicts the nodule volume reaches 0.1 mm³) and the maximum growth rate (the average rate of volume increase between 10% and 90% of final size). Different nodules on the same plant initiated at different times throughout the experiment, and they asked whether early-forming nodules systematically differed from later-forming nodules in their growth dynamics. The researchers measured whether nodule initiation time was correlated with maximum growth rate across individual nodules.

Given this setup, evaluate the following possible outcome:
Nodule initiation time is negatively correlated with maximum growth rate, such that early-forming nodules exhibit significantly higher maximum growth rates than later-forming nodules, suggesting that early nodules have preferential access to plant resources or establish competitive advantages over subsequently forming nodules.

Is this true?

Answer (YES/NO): NO